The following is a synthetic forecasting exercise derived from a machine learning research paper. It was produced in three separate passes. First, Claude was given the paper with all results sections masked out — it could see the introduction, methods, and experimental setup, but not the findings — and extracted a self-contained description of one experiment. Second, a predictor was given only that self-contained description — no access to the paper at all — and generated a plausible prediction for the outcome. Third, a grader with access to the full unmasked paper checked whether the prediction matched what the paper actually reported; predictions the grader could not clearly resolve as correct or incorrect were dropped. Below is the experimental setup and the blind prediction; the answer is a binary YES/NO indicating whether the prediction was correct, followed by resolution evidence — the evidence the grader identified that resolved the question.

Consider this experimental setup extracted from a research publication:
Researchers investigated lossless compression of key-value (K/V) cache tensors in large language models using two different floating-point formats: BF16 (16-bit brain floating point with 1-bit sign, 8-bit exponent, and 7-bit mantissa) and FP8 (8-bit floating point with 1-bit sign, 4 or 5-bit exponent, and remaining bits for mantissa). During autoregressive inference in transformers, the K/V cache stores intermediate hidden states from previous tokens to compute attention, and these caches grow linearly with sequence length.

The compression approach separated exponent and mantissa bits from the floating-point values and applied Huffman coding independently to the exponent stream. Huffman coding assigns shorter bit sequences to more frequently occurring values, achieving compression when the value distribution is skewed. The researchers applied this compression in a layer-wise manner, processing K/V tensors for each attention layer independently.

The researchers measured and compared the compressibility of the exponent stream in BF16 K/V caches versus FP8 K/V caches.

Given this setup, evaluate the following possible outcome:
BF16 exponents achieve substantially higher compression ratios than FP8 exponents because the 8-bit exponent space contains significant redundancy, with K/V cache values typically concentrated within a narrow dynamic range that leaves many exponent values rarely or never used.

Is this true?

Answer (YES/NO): NO